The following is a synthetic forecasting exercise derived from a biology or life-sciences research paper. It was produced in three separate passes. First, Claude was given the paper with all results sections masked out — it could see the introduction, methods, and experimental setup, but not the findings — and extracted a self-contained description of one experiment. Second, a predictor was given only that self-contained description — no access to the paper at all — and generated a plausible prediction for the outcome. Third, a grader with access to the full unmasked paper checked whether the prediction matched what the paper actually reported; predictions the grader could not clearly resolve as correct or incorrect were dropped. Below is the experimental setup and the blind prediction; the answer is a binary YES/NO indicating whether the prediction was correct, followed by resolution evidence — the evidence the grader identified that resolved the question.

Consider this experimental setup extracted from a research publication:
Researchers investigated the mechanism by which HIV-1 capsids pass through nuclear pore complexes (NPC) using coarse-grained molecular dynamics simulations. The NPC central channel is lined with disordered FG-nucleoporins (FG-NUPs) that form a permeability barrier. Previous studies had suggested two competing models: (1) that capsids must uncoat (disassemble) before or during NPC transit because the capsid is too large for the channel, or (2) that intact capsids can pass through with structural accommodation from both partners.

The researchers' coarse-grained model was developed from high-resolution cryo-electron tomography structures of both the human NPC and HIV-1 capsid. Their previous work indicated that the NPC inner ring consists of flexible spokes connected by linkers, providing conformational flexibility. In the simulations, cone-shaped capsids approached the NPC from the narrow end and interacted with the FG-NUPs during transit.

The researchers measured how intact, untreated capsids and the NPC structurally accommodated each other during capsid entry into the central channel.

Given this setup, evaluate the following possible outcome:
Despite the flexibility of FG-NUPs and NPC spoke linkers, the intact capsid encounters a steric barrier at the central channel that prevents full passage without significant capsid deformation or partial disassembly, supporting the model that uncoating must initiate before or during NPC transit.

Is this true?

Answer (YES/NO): NO